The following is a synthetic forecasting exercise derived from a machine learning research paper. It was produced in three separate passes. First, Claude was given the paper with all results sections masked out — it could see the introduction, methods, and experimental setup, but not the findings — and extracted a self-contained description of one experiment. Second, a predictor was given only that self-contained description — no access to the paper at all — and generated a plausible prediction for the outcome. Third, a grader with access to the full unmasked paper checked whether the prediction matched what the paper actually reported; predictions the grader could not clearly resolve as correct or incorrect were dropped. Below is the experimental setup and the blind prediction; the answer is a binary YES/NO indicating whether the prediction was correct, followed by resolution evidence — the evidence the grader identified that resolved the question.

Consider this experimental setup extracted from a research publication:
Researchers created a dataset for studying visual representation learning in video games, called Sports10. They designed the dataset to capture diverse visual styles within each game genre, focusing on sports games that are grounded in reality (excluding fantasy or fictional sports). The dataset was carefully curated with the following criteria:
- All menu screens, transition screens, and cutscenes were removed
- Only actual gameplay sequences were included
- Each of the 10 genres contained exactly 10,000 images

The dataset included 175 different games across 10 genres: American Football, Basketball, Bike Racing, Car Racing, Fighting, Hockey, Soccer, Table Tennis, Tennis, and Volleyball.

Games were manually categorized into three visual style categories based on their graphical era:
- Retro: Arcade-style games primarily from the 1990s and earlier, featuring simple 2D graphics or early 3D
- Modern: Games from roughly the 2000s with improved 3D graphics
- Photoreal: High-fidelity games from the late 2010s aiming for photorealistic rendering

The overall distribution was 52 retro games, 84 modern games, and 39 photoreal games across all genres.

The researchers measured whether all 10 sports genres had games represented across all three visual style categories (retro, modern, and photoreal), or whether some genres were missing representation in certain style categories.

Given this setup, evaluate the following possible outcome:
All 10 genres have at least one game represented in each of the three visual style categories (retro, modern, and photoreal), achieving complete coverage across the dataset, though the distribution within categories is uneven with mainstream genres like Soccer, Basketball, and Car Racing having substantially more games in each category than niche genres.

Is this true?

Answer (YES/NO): NO